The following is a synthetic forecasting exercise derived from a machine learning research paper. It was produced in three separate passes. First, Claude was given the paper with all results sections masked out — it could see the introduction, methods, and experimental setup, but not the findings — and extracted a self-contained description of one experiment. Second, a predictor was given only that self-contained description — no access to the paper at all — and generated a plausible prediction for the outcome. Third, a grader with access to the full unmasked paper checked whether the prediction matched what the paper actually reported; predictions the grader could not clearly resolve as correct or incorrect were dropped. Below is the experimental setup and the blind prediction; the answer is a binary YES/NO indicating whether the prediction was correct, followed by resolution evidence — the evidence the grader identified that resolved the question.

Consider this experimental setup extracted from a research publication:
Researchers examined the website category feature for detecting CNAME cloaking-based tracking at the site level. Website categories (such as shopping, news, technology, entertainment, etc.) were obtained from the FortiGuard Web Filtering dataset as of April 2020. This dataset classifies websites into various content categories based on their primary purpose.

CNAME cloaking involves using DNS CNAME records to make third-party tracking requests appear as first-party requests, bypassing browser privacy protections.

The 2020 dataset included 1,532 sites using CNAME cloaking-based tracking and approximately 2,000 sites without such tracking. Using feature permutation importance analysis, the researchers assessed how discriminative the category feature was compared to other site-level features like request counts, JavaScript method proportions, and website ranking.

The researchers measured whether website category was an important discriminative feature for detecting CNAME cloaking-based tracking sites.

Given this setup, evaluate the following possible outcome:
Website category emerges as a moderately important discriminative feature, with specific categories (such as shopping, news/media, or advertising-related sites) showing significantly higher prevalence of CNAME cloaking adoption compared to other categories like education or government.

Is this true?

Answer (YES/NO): NO